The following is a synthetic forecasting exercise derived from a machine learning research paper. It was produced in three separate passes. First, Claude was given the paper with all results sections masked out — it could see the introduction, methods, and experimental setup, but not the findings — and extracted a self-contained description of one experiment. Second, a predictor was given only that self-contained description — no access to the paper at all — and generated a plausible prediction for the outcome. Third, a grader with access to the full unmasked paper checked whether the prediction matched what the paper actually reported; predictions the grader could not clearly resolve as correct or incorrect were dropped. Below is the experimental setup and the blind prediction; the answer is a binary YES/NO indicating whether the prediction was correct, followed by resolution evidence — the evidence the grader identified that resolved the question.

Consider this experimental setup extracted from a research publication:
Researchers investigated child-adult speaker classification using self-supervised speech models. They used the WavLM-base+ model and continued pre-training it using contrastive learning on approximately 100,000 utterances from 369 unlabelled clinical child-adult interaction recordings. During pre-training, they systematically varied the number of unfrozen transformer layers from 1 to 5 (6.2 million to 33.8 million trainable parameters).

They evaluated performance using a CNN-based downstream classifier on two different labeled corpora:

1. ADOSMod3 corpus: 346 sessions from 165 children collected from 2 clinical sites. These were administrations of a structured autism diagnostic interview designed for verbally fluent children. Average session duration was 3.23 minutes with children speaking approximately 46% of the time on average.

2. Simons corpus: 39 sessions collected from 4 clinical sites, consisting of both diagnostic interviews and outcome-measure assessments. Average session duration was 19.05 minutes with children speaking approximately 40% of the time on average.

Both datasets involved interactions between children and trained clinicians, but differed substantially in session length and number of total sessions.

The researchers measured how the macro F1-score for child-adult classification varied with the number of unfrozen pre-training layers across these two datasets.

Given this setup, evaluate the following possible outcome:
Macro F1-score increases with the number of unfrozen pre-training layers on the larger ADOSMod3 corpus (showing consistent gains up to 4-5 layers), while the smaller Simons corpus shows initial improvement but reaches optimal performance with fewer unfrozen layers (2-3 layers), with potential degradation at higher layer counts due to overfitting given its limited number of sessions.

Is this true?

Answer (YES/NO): NO